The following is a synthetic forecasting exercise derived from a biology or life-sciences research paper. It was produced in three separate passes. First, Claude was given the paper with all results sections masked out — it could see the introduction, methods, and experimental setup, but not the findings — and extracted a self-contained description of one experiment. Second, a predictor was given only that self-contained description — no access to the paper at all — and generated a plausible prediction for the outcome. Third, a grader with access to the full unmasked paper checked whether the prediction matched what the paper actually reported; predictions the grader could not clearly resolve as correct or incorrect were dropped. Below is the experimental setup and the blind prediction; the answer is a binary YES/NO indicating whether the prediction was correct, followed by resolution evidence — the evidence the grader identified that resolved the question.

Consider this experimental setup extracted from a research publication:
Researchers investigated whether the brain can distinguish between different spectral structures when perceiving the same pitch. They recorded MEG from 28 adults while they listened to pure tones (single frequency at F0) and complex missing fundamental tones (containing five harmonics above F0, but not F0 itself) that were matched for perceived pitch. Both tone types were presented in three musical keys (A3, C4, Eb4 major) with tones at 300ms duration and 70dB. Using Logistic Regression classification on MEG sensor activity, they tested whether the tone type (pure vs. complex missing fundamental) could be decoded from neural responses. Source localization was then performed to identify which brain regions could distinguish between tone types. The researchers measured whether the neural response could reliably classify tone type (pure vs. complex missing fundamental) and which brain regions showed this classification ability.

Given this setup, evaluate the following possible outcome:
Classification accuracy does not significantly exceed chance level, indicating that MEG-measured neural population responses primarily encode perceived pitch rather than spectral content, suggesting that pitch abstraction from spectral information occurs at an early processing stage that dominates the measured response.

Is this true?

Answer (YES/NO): NO